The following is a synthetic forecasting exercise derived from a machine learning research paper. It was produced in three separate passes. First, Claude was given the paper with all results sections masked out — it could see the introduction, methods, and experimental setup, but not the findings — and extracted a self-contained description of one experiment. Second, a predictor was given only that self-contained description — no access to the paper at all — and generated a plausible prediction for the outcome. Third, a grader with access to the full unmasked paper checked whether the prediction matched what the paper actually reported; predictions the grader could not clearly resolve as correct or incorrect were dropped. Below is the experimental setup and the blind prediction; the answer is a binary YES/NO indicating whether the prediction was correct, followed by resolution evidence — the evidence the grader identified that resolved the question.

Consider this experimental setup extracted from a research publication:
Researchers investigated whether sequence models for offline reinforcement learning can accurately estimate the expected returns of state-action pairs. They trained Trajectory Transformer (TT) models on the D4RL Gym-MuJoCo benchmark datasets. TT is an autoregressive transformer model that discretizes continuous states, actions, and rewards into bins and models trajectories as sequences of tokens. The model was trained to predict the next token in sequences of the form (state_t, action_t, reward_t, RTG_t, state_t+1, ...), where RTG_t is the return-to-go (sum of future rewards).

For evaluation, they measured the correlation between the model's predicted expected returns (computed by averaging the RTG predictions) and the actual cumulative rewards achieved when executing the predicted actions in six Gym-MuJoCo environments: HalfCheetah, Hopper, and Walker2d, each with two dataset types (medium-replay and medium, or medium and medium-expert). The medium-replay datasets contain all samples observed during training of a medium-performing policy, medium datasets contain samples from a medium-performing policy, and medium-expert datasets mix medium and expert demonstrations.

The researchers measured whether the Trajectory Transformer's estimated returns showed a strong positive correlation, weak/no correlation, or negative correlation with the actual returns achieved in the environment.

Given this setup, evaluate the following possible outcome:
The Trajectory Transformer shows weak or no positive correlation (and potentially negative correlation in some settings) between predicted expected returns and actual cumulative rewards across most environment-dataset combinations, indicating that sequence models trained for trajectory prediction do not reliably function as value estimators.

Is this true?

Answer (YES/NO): NO